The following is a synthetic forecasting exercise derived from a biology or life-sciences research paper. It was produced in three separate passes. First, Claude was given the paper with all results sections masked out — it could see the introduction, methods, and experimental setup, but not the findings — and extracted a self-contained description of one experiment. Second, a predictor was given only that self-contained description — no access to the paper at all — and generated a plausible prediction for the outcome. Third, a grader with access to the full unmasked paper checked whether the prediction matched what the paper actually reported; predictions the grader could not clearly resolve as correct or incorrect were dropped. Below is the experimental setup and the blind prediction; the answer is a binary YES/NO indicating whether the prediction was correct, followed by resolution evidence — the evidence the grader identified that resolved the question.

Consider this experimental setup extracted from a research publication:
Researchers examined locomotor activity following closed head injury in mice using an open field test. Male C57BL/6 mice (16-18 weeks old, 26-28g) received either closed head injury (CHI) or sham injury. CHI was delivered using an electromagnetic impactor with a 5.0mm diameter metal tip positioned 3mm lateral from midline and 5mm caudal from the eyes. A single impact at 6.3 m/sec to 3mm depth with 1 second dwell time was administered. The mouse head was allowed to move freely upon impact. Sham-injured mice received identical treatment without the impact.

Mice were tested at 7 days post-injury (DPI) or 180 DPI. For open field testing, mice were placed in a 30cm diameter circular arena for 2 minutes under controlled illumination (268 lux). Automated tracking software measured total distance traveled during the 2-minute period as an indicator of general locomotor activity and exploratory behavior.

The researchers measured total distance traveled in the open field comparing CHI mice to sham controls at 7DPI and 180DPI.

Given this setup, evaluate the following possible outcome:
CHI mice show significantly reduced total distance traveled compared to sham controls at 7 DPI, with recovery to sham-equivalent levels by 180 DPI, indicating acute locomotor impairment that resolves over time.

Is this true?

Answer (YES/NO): NO